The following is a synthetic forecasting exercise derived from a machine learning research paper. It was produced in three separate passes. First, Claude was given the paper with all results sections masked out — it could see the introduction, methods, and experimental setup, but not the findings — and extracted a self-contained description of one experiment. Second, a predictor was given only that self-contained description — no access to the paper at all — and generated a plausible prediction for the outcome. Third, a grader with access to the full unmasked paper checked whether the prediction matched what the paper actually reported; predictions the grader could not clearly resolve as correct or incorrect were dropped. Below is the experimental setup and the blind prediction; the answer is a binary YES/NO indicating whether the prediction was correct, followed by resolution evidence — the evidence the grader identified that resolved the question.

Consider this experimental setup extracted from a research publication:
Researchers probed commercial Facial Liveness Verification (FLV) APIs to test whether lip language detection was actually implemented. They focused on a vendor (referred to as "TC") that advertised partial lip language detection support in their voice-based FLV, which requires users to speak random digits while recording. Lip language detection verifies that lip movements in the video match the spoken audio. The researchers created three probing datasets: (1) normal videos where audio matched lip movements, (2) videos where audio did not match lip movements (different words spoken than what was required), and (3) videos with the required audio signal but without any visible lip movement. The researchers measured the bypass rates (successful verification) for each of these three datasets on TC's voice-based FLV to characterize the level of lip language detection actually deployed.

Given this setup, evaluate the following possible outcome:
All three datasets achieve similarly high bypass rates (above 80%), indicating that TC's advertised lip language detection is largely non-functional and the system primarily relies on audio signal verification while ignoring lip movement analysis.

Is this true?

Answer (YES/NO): NO